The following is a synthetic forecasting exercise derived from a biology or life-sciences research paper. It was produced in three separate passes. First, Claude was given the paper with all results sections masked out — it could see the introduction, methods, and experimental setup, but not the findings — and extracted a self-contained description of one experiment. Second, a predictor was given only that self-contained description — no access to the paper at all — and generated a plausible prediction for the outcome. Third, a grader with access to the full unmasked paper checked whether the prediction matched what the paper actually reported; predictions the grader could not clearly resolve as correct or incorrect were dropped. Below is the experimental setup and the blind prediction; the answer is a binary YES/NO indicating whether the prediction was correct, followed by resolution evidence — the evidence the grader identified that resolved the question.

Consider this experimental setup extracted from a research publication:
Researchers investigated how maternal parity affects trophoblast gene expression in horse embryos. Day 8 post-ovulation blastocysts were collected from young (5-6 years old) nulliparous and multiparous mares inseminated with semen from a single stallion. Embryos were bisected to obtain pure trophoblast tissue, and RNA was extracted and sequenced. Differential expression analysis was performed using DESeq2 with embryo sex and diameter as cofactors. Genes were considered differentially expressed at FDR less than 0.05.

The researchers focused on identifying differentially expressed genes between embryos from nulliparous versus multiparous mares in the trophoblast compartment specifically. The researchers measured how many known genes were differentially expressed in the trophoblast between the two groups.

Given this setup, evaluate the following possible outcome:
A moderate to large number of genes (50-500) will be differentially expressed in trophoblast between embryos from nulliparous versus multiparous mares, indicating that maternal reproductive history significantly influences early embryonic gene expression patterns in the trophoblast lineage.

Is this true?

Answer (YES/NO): NO